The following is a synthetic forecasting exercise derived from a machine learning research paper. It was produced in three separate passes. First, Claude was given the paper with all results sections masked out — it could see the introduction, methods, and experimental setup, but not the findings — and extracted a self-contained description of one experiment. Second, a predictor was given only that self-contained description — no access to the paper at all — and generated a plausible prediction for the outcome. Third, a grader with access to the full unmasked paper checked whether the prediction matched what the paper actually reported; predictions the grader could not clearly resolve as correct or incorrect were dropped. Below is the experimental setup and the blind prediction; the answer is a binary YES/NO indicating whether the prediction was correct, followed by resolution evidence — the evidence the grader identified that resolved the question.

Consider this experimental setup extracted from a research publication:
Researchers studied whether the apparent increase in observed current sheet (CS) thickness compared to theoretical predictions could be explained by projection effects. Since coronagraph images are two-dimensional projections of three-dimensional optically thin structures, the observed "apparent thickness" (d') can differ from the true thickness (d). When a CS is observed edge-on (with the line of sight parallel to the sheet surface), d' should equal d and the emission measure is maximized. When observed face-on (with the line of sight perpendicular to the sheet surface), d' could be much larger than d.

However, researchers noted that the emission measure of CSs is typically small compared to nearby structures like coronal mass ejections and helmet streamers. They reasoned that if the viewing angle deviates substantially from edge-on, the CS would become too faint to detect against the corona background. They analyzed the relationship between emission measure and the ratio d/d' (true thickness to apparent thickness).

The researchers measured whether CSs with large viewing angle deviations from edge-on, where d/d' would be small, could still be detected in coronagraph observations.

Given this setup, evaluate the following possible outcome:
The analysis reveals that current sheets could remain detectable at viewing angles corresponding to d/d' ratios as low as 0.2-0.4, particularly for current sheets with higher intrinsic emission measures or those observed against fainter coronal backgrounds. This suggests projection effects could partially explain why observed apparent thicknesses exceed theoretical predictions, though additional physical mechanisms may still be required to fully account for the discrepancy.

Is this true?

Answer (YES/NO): NO